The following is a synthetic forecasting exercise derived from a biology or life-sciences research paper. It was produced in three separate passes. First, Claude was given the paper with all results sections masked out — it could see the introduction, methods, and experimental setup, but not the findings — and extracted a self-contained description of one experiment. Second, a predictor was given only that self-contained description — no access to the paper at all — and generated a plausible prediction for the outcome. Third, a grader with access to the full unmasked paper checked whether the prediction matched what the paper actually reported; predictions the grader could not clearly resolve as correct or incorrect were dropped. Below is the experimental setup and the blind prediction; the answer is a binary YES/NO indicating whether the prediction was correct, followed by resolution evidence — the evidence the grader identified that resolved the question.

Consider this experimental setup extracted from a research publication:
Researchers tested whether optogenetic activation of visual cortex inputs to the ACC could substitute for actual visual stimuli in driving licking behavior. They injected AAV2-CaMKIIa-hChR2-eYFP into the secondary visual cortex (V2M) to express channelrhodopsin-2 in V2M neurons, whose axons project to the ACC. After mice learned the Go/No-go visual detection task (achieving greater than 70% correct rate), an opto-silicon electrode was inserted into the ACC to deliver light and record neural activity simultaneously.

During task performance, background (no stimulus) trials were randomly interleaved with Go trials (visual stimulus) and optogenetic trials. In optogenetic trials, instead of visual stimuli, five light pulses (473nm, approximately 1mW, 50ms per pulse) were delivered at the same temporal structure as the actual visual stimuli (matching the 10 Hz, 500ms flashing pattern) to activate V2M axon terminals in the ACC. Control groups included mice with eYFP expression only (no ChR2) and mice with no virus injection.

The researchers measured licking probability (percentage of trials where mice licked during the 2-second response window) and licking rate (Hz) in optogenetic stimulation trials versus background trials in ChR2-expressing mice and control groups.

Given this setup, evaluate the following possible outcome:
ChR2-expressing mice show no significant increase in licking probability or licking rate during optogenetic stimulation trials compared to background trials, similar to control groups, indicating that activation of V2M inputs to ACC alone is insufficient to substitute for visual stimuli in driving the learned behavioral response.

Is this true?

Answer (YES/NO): NO